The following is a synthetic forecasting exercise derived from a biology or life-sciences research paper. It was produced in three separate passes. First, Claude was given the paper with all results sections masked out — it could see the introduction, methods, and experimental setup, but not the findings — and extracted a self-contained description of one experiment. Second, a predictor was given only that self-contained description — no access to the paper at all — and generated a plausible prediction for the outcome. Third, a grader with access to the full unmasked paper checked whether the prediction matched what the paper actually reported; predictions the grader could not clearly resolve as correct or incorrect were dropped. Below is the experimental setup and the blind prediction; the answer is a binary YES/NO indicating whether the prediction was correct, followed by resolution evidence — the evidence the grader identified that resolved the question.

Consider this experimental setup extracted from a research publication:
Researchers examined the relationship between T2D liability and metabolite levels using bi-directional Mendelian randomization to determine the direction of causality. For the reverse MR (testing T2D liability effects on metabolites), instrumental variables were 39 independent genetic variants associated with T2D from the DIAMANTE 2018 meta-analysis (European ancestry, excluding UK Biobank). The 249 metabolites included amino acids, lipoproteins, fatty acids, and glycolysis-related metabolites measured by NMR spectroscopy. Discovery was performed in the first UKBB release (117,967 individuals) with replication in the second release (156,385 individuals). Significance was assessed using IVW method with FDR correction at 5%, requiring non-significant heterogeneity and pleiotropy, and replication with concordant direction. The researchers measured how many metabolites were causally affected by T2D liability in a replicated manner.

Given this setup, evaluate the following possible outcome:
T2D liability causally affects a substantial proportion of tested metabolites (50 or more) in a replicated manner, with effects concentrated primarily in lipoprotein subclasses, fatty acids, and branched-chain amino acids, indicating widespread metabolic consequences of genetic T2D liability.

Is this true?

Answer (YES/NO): YES